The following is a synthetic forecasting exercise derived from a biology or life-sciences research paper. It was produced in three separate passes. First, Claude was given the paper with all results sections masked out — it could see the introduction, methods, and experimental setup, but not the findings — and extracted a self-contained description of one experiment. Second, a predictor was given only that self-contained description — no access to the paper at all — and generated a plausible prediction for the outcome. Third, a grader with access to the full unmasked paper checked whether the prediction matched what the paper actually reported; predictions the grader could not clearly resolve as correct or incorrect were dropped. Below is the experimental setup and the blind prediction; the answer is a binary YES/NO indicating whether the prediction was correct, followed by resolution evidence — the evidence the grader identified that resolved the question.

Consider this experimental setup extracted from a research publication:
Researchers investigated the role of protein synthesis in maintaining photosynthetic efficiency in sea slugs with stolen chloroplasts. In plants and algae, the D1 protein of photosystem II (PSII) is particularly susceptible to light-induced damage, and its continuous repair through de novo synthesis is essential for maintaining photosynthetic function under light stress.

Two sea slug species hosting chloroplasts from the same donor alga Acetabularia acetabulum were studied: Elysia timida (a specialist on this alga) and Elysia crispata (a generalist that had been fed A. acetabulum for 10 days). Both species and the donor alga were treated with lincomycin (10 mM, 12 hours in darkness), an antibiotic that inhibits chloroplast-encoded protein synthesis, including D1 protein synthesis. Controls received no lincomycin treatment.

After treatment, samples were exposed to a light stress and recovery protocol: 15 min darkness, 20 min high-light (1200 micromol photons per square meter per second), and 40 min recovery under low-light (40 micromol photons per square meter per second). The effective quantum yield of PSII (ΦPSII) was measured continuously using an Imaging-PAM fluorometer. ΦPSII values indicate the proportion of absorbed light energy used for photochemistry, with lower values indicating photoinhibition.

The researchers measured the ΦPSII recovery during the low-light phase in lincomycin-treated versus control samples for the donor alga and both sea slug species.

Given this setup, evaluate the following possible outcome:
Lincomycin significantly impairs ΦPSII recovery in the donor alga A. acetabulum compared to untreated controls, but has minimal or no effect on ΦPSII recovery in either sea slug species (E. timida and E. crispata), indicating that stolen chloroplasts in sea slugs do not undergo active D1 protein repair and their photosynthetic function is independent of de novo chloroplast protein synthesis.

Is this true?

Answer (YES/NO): NO